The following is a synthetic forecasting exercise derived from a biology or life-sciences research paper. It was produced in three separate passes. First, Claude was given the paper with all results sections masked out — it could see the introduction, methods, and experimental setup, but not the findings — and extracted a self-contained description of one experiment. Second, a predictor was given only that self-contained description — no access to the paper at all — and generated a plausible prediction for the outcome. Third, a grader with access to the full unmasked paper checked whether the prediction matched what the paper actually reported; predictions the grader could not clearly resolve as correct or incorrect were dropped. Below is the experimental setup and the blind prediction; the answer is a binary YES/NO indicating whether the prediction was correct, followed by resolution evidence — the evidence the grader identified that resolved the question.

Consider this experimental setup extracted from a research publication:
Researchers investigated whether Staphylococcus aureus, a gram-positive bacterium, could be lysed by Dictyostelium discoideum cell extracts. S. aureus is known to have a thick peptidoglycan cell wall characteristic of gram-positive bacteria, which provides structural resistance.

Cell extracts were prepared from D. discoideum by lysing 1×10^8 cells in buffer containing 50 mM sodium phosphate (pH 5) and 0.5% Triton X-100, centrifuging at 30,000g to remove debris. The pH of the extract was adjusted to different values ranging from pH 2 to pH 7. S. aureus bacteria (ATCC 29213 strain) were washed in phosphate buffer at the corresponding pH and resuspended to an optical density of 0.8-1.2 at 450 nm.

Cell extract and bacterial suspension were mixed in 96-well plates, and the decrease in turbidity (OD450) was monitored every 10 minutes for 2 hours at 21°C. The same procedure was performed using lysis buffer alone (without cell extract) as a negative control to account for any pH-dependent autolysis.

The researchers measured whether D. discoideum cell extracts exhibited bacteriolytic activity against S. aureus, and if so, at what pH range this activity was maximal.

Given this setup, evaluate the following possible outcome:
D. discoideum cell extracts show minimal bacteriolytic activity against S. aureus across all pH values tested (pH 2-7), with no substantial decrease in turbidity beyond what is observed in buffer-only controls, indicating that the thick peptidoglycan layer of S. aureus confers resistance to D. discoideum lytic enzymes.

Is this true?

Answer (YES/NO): NO